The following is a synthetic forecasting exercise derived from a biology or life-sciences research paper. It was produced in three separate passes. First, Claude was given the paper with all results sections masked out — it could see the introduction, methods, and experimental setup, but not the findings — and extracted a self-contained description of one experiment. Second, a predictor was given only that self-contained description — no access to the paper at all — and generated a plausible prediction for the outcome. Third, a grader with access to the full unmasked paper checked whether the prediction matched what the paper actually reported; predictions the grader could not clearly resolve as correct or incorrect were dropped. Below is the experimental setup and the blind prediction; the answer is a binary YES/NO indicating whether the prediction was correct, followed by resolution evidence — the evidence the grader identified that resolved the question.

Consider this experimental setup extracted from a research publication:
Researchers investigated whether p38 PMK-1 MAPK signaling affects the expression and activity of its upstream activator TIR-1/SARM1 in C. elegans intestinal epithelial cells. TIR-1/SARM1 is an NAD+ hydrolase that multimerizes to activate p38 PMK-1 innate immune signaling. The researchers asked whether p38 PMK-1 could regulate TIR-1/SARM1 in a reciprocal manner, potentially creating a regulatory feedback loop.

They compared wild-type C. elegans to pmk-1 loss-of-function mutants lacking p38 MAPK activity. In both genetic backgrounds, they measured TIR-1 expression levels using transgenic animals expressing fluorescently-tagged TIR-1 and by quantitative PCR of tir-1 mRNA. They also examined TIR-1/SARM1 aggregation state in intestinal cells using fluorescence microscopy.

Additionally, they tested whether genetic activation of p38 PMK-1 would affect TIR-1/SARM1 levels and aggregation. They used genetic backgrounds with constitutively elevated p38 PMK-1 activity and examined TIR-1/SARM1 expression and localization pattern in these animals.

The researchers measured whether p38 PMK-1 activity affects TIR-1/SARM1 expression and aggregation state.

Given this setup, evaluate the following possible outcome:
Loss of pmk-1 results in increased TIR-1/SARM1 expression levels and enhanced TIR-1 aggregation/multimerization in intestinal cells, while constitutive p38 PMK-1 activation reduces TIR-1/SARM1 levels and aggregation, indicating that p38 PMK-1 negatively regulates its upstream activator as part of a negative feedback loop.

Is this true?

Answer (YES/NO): NO